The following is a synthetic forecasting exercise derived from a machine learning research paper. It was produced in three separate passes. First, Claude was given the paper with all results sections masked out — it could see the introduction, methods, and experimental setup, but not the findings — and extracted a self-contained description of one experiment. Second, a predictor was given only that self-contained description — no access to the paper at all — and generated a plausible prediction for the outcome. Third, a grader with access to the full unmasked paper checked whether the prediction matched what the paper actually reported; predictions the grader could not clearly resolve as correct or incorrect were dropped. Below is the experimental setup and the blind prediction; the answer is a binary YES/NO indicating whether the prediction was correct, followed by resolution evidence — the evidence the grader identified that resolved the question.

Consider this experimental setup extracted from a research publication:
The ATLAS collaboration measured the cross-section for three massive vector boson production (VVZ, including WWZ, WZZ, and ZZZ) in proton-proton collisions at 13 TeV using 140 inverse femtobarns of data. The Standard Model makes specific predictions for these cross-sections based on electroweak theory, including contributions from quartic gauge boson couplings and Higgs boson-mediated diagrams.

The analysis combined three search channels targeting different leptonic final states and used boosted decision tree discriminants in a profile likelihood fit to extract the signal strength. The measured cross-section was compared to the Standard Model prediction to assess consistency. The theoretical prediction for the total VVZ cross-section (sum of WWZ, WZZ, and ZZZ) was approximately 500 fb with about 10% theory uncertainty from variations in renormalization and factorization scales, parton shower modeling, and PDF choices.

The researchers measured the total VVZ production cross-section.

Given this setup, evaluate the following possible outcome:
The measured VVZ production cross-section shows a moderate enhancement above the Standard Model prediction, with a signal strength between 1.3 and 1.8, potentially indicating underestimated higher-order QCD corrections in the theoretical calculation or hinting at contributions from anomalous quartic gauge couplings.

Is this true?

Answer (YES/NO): YES